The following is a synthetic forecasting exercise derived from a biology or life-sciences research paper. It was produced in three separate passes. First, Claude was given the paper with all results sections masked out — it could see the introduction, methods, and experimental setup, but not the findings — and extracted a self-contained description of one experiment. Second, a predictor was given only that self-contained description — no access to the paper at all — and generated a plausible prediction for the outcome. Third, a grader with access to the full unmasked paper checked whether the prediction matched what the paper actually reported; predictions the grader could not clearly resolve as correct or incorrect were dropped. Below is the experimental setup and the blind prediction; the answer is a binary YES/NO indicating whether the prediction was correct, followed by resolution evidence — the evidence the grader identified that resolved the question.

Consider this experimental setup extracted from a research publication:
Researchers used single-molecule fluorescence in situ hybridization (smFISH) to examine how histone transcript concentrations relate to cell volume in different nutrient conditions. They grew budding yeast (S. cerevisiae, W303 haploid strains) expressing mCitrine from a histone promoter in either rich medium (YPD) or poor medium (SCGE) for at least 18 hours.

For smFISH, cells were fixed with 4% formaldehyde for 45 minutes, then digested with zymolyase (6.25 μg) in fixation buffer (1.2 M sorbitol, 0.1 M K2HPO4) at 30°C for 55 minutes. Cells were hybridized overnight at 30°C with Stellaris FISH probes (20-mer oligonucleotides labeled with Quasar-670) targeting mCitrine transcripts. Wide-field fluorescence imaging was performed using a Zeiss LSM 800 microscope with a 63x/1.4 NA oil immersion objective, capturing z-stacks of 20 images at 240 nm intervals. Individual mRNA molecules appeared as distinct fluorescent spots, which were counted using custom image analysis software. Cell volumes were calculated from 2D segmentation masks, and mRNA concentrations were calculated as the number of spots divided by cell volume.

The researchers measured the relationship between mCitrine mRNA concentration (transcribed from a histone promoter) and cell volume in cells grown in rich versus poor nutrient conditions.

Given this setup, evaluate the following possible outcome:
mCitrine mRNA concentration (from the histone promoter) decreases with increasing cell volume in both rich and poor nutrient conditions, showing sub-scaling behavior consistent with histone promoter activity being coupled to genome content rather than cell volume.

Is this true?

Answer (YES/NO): YES